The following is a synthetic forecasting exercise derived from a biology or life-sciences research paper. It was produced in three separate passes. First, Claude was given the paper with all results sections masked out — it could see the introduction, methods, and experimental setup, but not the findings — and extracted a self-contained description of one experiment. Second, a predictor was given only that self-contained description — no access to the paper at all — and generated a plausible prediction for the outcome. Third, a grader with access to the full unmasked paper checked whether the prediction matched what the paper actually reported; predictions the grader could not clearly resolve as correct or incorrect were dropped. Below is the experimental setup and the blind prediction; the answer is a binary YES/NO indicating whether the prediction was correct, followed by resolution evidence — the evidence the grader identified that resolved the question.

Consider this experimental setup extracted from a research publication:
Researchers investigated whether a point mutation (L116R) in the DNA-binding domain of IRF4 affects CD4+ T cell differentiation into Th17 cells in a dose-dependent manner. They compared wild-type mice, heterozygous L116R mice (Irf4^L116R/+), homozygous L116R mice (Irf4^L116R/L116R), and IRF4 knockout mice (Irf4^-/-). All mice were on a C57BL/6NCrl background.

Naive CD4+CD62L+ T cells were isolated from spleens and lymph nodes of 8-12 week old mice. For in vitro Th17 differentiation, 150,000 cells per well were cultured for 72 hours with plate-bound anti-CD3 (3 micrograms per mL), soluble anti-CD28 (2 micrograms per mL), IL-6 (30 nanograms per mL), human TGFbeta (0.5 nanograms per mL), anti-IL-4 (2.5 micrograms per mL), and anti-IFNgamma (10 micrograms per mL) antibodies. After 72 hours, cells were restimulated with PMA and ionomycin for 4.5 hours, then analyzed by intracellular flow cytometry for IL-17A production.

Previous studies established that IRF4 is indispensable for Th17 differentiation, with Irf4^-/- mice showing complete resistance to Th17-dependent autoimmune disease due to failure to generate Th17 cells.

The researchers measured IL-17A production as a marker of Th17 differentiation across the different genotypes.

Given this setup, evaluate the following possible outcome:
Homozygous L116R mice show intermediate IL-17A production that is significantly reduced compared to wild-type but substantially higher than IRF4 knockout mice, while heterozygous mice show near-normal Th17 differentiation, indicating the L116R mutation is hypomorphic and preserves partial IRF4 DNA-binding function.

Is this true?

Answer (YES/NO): NO